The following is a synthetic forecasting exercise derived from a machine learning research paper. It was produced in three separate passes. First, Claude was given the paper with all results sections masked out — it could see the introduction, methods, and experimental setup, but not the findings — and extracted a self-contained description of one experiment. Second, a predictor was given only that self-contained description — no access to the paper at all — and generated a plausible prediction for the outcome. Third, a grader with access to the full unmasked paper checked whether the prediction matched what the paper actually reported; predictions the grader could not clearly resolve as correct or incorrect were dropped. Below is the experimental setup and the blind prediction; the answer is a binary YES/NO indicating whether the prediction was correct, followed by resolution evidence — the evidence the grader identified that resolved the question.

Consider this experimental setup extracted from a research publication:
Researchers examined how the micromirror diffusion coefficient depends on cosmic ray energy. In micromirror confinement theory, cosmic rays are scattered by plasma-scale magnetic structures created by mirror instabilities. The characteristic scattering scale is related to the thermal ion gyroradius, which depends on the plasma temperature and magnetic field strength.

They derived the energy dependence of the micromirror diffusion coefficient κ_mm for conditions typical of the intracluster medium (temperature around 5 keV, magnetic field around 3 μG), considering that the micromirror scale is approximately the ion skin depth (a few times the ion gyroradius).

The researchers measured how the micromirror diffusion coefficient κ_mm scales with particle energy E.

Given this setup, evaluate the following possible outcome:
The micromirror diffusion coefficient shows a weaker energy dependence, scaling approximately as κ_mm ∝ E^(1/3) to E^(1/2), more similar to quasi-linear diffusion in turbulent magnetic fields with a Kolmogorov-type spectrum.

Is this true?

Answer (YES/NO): NO